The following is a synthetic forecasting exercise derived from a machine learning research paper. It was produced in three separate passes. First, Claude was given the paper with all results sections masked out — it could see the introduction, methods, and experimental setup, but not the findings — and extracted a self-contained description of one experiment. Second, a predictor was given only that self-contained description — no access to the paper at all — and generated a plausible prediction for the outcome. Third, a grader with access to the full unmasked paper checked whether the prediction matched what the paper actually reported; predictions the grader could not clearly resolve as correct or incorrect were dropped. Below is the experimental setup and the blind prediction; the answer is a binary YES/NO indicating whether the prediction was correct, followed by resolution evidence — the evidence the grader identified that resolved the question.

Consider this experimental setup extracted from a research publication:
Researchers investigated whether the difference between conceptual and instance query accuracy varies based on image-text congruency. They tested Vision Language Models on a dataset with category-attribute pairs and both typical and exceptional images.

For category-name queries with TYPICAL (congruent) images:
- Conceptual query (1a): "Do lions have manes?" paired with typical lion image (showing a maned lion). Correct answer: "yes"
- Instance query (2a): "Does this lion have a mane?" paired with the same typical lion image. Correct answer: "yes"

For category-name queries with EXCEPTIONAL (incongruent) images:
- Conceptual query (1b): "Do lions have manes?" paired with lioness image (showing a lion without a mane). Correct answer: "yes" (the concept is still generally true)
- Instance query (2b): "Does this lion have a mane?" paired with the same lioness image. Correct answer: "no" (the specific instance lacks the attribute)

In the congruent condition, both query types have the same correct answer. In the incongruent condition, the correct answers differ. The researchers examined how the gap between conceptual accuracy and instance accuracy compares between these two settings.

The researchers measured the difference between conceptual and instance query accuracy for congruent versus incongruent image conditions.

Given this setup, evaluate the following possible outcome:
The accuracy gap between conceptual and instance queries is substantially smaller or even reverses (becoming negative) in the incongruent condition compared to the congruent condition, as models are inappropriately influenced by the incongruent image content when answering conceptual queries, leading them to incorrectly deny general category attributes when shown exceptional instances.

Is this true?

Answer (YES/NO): YES